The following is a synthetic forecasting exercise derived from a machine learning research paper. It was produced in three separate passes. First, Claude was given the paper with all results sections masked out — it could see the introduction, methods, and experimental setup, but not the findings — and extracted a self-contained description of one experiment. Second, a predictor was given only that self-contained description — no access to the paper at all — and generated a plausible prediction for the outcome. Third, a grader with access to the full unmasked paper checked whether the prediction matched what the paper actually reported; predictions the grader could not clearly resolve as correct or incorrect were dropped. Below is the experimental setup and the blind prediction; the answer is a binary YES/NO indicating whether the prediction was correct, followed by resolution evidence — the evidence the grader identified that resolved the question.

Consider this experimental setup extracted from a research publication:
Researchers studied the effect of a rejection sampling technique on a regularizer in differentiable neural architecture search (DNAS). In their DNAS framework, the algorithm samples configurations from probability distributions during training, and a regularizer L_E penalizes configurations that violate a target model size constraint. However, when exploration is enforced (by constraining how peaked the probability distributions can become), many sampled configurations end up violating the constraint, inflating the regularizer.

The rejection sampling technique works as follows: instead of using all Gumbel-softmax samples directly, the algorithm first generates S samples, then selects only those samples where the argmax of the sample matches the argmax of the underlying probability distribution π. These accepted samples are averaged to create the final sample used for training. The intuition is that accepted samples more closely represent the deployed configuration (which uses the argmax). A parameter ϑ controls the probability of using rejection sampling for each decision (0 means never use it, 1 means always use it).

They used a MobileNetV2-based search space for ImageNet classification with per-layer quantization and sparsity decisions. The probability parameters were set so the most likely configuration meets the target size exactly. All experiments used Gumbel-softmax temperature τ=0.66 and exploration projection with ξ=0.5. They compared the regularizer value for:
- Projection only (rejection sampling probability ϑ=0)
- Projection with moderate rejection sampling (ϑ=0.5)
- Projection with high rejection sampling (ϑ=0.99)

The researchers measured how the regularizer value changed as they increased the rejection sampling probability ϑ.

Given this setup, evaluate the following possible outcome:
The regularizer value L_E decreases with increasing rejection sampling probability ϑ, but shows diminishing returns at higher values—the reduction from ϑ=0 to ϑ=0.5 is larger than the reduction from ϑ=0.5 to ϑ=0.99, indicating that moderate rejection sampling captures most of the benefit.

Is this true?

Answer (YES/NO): NO